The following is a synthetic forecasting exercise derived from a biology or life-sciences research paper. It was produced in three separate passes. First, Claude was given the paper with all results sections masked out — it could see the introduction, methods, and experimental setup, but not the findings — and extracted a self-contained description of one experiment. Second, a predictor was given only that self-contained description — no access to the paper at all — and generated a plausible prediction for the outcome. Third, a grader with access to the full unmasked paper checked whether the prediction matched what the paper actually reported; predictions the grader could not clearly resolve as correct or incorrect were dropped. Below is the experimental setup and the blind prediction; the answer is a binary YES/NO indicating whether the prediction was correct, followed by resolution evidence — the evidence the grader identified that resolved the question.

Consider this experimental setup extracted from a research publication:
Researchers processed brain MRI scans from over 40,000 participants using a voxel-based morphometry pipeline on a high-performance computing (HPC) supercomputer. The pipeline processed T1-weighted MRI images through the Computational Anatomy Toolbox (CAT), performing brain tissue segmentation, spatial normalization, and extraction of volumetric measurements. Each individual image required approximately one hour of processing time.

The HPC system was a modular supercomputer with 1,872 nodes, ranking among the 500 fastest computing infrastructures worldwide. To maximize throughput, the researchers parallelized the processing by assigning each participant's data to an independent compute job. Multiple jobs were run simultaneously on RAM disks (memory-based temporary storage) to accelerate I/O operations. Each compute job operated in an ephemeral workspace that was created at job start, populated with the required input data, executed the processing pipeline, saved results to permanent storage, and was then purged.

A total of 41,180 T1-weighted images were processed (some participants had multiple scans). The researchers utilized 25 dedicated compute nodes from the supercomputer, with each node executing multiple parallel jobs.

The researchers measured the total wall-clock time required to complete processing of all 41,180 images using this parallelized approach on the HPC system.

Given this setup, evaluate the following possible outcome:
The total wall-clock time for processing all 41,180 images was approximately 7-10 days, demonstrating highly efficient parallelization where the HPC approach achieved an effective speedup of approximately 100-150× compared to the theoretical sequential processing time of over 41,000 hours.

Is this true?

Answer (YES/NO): NO